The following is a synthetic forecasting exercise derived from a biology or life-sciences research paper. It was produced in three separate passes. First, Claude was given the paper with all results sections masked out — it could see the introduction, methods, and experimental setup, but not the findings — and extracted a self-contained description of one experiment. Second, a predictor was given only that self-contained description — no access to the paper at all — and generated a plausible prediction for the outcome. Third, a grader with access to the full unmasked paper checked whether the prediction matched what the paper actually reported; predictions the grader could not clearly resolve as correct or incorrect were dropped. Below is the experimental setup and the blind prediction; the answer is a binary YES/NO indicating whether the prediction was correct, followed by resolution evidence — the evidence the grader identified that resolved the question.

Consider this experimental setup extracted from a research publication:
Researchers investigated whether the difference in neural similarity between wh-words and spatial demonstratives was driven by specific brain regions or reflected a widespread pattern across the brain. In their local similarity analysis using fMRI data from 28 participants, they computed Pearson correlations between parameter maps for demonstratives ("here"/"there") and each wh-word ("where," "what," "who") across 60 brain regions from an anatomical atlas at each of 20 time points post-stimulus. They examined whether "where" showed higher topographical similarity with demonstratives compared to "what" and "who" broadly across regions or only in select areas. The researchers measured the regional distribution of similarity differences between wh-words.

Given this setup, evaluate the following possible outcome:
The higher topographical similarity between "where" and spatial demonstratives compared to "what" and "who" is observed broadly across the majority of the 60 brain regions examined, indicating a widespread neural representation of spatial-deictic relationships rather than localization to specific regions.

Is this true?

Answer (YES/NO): YES